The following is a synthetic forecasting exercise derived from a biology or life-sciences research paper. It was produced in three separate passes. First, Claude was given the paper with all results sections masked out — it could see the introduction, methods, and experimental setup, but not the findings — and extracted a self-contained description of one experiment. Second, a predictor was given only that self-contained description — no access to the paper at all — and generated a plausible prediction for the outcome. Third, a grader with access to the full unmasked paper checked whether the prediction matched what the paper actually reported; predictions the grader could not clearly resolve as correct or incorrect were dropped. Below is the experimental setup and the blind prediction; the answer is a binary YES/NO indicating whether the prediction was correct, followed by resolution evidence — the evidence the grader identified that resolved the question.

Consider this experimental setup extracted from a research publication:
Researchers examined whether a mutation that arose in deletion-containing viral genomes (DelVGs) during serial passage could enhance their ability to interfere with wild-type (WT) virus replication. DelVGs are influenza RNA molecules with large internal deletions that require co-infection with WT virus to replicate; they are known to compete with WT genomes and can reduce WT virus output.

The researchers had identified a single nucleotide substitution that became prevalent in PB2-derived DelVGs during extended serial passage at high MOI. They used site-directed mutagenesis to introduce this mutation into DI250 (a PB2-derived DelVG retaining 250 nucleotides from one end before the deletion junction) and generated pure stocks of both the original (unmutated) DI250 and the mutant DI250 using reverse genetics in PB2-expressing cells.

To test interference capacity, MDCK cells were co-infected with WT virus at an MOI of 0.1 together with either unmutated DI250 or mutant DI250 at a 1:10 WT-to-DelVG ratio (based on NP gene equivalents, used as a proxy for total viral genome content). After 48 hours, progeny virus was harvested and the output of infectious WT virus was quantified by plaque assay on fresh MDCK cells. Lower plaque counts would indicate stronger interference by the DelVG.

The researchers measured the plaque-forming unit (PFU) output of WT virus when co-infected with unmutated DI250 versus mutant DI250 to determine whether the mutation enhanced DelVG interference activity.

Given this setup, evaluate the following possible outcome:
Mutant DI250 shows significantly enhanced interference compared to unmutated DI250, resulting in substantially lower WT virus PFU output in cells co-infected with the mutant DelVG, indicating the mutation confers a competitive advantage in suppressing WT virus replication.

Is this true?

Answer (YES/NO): YES